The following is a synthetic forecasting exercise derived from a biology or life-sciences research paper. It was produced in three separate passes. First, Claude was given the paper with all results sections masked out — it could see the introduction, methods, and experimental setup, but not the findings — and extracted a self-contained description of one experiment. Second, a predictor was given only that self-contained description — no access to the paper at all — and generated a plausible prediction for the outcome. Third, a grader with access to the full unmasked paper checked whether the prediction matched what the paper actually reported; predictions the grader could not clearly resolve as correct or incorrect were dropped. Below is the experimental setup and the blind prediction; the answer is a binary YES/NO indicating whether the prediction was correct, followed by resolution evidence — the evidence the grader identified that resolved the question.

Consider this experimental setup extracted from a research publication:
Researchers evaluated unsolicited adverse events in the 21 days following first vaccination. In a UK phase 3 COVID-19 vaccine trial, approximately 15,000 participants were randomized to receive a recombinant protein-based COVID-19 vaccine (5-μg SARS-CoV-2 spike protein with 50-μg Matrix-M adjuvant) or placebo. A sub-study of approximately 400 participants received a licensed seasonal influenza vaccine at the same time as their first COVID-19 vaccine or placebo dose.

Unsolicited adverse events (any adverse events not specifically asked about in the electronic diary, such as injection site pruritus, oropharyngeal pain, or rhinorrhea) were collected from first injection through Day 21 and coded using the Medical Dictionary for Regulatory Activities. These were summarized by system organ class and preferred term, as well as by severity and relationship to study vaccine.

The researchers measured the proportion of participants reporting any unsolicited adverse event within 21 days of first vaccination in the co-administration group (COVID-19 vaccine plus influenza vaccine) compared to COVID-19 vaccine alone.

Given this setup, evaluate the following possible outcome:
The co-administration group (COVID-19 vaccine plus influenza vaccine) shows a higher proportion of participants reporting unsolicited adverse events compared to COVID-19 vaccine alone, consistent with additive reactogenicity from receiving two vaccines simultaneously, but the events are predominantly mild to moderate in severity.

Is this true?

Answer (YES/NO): NO